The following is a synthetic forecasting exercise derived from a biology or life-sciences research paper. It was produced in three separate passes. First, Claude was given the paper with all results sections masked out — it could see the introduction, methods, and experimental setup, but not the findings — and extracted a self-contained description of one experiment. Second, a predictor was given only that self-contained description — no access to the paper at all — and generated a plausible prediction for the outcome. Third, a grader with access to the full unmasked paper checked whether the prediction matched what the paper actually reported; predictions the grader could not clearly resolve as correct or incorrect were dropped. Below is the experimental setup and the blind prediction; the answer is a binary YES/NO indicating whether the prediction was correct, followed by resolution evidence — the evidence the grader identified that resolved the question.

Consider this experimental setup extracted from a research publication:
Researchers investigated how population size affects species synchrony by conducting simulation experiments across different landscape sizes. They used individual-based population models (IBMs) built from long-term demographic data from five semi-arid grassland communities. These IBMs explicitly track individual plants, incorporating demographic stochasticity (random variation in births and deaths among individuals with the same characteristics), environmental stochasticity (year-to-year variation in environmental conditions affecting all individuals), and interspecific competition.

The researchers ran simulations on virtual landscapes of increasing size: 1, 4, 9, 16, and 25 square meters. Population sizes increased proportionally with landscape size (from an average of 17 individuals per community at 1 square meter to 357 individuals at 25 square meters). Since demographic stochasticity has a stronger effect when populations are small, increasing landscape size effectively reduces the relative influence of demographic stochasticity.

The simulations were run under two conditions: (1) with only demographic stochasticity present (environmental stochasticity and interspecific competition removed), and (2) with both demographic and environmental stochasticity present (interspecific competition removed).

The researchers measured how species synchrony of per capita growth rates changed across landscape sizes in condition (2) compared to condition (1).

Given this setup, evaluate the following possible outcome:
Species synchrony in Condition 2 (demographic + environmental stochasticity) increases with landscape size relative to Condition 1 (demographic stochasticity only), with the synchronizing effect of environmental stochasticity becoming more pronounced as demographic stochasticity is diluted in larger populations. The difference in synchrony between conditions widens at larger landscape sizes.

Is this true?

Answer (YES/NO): YES